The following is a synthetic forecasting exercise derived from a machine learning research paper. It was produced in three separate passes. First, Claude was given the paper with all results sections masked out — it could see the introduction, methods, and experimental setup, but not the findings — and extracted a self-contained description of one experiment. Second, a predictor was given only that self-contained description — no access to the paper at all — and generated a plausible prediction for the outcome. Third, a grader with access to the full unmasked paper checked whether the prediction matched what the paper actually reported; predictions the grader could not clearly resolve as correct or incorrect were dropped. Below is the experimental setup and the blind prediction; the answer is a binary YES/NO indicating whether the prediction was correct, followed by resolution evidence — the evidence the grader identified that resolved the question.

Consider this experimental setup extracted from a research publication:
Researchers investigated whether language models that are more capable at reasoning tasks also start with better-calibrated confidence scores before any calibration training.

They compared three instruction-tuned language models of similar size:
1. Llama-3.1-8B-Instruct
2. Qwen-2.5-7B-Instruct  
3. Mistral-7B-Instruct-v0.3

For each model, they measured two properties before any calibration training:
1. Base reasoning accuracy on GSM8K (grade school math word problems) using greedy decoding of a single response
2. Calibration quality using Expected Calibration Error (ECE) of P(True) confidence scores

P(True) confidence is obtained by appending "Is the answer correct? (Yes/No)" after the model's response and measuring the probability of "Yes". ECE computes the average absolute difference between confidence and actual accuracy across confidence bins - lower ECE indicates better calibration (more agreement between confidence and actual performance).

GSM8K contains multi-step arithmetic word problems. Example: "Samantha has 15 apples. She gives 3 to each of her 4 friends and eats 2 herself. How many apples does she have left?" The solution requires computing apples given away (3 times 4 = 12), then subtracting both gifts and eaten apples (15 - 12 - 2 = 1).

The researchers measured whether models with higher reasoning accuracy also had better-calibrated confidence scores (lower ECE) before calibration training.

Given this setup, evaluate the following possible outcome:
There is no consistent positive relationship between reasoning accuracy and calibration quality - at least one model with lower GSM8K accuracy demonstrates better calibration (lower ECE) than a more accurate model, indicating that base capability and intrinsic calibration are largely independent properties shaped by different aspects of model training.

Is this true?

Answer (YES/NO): YES